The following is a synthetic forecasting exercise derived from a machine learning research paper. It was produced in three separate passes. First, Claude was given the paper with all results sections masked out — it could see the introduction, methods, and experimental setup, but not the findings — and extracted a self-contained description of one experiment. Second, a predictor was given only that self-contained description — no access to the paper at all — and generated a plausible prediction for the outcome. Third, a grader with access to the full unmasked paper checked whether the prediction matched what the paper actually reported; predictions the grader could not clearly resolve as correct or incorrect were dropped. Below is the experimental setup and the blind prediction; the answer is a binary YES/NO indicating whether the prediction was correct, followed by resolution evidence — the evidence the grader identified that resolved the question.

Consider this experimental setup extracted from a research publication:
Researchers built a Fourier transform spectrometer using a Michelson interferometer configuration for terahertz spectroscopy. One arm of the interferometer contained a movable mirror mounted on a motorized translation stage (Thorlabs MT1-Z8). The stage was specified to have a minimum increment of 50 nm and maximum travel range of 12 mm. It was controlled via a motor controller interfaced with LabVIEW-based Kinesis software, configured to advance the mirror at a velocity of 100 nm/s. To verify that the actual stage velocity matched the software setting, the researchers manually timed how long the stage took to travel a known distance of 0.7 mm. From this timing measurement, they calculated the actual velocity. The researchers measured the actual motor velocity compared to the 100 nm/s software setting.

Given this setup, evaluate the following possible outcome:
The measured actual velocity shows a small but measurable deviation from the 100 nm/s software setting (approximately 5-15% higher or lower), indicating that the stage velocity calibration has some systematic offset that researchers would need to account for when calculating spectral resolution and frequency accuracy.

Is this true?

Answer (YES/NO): NO